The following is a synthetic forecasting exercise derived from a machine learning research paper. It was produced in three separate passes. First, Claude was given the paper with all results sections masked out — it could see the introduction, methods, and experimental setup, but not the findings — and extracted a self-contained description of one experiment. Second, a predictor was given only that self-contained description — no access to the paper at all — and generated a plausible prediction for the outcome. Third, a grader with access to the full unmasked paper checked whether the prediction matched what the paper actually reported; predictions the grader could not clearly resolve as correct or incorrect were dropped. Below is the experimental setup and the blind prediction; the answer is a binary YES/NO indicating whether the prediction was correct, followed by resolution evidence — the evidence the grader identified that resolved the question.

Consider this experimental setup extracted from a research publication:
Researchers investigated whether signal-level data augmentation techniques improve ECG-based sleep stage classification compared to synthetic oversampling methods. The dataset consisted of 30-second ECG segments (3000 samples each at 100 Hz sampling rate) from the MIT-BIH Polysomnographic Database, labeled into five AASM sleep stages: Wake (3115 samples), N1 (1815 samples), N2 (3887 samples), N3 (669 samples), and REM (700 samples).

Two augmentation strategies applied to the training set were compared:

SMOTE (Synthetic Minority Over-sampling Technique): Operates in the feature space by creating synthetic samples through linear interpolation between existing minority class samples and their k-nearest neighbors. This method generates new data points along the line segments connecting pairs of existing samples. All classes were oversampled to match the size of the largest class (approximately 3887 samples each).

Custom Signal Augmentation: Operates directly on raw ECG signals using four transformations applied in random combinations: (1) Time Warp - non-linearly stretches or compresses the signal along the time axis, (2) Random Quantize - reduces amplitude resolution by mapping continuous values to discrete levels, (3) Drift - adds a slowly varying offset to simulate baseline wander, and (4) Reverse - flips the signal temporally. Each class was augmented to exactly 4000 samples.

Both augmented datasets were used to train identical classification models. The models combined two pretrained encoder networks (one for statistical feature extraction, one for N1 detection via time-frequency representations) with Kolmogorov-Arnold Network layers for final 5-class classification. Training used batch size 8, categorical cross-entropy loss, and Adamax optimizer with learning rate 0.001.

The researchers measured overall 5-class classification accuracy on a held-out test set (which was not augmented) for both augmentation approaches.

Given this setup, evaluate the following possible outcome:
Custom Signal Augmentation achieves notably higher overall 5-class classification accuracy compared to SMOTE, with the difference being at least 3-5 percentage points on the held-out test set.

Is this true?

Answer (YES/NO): NO